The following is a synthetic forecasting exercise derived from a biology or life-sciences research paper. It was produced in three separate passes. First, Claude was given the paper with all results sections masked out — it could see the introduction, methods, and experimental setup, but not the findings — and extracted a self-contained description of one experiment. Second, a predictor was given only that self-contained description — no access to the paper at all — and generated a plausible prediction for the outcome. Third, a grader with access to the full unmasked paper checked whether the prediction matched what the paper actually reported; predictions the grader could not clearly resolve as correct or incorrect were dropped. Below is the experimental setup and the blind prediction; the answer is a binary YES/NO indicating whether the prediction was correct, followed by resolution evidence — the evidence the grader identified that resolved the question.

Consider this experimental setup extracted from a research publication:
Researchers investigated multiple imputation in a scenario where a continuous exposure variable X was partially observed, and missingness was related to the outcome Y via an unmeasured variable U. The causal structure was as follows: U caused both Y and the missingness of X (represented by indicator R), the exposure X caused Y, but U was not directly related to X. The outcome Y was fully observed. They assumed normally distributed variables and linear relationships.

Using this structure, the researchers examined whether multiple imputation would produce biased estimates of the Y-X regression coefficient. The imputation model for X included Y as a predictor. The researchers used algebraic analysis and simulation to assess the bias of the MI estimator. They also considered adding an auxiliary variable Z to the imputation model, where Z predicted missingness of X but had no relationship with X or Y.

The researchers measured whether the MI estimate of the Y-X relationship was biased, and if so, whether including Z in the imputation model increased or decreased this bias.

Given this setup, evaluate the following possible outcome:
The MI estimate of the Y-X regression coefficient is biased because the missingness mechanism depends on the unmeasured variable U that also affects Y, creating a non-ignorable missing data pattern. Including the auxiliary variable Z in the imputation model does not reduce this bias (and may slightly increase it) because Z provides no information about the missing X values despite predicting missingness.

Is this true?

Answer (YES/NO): YES